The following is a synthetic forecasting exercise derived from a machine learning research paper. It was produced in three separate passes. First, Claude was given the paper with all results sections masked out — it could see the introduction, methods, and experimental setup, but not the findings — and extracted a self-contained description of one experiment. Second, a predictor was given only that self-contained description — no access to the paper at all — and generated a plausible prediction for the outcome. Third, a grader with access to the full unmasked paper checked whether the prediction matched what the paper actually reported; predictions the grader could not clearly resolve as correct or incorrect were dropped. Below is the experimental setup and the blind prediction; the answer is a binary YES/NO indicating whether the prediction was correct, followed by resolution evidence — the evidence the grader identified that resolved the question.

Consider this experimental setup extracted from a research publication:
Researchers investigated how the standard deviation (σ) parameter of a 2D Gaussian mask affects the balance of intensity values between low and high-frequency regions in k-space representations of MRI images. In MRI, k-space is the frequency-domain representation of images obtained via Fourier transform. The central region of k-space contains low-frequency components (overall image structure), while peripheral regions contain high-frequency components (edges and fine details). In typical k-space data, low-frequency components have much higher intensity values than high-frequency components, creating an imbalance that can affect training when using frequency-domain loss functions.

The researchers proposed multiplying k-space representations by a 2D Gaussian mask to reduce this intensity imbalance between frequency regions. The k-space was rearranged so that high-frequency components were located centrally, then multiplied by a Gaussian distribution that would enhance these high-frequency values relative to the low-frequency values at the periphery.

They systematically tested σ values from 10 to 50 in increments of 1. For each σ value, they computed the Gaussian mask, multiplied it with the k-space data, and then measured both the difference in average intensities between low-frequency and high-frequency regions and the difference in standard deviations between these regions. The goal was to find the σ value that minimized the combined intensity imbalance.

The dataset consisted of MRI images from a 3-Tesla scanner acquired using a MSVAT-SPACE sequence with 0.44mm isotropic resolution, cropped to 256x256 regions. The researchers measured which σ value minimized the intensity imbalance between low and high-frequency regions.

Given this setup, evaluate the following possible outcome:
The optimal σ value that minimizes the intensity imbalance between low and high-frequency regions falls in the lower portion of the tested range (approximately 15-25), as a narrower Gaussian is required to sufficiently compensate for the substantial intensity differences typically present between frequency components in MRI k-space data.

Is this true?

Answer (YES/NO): NO